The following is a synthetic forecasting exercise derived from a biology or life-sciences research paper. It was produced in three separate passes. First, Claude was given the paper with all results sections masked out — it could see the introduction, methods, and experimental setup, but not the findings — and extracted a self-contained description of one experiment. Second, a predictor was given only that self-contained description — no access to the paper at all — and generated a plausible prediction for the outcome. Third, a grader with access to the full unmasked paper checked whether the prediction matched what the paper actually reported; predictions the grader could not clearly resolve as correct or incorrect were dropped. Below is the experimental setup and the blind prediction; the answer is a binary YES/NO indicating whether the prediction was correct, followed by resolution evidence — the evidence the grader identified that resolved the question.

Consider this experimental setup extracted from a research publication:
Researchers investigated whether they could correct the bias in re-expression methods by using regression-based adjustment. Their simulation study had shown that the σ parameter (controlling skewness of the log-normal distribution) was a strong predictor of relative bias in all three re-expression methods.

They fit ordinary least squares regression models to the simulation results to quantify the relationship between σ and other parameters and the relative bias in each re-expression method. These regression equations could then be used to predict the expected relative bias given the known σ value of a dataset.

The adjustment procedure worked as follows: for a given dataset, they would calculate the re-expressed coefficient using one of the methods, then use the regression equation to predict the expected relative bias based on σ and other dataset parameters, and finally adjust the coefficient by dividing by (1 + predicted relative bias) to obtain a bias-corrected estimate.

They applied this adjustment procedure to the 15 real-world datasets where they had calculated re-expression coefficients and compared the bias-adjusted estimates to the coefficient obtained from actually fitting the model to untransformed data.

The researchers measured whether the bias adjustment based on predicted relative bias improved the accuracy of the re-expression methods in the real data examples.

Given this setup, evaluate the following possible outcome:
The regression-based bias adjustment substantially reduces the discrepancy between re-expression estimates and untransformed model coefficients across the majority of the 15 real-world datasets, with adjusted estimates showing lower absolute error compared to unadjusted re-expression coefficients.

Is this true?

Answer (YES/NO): NO